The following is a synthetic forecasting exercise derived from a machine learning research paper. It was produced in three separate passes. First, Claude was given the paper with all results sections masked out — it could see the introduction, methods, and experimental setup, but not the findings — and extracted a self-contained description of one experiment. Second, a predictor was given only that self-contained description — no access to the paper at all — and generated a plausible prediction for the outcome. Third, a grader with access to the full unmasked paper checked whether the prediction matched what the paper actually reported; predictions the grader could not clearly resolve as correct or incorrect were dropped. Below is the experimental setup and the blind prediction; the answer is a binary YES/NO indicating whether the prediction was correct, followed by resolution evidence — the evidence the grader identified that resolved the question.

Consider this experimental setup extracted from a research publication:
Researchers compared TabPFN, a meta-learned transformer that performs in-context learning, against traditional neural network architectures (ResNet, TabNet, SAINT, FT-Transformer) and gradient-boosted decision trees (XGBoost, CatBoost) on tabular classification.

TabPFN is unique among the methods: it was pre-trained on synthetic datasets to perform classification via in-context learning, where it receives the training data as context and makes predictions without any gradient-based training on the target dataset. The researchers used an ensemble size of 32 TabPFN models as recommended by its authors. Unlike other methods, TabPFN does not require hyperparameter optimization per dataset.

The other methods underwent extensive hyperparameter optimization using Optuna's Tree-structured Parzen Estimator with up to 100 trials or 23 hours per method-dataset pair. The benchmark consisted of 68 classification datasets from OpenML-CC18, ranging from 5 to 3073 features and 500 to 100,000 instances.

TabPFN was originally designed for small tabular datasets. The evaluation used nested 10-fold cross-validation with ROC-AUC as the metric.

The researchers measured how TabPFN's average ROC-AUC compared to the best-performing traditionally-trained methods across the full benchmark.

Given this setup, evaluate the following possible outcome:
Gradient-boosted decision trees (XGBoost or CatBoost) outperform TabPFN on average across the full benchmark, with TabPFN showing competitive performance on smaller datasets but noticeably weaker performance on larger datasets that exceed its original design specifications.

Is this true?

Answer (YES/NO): NO